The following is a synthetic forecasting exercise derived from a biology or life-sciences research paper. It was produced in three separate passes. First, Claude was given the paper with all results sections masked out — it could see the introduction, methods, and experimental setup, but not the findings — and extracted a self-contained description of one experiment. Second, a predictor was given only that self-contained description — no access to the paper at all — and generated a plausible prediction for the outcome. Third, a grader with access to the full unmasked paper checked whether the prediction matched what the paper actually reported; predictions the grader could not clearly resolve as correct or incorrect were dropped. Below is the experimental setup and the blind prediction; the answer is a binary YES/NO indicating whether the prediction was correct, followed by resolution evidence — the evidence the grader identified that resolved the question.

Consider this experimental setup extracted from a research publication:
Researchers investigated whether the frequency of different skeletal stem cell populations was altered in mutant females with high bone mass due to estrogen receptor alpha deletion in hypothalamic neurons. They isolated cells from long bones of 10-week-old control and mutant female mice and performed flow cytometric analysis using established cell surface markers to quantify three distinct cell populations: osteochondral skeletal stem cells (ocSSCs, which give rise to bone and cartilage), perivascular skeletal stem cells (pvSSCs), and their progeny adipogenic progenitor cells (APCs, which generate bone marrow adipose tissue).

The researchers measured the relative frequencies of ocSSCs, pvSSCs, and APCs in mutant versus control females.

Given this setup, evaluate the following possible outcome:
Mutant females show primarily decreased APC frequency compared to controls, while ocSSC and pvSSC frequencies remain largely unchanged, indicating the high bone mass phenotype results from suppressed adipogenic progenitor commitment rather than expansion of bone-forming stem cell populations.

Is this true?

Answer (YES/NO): NO